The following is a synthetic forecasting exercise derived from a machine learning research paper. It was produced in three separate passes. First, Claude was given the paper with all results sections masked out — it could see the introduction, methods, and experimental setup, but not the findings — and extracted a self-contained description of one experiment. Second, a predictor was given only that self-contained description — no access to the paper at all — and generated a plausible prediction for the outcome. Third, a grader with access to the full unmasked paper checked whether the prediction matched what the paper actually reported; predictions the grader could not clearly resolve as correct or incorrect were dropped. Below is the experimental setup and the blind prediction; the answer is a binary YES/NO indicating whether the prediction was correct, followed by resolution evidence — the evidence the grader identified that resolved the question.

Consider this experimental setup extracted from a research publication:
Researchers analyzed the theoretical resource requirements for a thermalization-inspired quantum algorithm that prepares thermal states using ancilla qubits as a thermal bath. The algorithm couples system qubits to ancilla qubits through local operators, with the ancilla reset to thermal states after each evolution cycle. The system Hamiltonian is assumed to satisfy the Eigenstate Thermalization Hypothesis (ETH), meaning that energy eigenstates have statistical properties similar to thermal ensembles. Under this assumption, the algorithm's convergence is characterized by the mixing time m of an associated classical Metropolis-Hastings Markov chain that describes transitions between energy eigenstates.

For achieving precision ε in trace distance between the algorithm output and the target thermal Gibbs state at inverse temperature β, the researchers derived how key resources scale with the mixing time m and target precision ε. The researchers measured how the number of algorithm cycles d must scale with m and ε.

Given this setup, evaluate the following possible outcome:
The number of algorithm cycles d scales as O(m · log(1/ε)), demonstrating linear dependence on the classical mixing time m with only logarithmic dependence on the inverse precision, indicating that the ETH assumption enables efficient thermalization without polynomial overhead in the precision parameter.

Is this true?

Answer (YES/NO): NO